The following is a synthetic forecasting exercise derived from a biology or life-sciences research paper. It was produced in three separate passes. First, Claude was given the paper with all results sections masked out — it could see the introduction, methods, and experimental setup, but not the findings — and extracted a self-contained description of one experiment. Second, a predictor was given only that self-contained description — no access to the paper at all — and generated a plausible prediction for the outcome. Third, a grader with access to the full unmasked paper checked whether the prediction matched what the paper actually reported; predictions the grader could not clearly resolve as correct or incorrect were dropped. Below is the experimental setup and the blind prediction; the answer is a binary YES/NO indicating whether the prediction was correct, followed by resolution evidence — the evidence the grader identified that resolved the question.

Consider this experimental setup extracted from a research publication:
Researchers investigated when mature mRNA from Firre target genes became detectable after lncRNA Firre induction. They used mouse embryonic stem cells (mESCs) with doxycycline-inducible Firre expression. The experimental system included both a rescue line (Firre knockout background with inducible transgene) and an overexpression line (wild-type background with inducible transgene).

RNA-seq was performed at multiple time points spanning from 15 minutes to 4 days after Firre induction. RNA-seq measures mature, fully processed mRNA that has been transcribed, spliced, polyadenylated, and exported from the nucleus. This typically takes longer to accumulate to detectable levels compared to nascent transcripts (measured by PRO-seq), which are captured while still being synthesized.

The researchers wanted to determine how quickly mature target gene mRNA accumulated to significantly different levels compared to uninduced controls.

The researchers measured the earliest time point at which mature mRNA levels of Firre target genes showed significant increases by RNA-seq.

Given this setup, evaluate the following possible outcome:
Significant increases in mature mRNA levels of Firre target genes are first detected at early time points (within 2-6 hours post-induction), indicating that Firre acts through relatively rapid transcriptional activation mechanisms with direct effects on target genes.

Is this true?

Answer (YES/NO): NO